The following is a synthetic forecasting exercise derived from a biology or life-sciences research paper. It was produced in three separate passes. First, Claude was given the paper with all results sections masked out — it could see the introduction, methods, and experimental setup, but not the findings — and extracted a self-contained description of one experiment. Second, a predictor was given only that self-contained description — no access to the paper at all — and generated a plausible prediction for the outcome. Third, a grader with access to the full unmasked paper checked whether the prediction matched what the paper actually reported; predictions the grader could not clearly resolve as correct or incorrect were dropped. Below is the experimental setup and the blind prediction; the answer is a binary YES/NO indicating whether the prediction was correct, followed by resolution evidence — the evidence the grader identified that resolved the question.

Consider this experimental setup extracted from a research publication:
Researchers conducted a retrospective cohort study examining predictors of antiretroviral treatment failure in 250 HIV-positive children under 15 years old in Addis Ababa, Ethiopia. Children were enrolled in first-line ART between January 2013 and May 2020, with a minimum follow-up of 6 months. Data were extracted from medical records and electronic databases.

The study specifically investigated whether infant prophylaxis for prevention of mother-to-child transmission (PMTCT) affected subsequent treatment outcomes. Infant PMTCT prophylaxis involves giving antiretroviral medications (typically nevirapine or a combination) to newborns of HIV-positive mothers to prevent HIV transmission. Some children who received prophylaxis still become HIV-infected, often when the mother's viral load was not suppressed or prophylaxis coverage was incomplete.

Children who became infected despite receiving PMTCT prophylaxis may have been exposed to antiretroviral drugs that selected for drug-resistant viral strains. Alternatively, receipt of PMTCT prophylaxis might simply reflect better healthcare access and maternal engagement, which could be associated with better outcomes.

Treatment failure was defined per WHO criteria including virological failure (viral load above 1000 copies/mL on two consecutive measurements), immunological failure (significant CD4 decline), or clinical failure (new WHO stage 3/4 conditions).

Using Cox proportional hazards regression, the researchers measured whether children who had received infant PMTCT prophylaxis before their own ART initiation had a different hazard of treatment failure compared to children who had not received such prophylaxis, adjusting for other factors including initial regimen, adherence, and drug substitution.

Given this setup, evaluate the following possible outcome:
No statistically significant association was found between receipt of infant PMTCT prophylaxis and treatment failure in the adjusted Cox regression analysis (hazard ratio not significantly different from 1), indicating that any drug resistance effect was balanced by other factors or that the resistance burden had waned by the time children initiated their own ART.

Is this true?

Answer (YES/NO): NO